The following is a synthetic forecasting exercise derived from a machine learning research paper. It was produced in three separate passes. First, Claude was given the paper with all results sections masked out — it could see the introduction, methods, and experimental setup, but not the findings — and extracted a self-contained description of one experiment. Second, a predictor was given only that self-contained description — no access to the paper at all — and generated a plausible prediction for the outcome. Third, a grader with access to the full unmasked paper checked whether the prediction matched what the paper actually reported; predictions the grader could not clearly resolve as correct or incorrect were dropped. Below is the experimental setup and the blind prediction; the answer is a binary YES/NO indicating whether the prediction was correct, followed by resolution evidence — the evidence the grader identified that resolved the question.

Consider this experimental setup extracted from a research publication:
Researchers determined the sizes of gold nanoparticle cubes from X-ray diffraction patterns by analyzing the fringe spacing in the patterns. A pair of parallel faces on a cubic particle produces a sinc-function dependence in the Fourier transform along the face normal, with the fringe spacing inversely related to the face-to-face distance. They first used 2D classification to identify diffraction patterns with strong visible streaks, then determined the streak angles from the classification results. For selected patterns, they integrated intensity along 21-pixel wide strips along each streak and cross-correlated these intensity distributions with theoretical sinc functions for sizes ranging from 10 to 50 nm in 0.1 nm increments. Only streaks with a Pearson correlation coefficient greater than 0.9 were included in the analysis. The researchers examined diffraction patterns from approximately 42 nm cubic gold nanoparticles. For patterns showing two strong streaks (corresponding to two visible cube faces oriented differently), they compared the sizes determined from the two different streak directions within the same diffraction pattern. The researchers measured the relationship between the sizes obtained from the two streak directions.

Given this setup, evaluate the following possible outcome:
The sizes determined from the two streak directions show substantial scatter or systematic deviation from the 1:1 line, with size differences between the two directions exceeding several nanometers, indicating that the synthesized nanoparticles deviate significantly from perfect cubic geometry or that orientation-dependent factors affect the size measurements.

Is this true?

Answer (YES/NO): NO